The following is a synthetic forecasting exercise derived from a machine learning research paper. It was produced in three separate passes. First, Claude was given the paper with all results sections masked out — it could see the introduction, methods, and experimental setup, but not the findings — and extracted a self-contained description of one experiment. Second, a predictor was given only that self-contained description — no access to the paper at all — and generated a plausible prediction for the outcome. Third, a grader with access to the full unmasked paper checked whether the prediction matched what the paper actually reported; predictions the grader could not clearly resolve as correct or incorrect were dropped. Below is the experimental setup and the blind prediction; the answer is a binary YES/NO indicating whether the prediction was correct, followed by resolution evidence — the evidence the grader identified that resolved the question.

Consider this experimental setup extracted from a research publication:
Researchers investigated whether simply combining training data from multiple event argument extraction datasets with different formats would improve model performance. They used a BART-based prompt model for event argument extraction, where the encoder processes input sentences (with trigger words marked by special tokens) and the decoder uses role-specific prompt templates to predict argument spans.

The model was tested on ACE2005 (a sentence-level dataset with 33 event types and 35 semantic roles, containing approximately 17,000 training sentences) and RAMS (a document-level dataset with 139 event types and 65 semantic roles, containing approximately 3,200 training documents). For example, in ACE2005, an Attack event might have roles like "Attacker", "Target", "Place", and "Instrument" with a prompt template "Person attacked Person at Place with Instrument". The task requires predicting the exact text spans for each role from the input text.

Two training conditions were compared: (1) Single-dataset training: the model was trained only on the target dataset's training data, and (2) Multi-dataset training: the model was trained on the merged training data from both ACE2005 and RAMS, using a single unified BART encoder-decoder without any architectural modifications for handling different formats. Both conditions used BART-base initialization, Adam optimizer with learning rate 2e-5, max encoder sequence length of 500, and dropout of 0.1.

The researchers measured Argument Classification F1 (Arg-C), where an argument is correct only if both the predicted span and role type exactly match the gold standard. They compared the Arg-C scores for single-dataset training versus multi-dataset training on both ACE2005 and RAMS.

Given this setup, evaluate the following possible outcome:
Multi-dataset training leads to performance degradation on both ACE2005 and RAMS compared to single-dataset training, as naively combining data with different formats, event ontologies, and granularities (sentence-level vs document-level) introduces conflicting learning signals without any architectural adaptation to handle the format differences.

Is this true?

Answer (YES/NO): NO